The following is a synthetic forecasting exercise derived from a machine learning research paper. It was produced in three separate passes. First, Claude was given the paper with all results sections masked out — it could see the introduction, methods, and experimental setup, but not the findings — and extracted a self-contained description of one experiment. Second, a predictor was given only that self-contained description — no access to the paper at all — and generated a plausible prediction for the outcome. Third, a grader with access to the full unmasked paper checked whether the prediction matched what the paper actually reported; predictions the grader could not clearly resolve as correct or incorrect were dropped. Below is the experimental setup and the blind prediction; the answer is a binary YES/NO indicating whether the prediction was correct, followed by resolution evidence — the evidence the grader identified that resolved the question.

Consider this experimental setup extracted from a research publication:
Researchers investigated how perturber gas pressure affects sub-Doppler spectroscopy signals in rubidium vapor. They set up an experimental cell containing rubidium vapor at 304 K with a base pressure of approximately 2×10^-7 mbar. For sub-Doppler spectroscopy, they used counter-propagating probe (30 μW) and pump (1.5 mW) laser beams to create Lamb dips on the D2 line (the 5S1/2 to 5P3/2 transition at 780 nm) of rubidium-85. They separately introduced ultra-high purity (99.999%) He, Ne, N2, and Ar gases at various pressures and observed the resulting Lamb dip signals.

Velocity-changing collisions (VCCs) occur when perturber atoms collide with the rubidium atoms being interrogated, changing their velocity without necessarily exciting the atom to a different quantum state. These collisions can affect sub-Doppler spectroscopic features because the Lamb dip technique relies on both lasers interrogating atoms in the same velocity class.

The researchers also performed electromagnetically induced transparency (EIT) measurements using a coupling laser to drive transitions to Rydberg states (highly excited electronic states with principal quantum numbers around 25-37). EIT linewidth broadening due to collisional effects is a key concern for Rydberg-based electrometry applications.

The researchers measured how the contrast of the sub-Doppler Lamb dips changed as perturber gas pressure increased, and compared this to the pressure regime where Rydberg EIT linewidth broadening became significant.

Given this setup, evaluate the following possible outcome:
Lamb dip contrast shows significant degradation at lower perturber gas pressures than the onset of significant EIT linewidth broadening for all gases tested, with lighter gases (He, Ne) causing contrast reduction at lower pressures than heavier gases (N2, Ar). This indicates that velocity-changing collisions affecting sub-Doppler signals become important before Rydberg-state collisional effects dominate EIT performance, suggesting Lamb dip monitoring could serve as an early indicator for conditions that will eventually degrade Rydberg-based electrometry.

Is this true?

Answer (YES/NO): NO